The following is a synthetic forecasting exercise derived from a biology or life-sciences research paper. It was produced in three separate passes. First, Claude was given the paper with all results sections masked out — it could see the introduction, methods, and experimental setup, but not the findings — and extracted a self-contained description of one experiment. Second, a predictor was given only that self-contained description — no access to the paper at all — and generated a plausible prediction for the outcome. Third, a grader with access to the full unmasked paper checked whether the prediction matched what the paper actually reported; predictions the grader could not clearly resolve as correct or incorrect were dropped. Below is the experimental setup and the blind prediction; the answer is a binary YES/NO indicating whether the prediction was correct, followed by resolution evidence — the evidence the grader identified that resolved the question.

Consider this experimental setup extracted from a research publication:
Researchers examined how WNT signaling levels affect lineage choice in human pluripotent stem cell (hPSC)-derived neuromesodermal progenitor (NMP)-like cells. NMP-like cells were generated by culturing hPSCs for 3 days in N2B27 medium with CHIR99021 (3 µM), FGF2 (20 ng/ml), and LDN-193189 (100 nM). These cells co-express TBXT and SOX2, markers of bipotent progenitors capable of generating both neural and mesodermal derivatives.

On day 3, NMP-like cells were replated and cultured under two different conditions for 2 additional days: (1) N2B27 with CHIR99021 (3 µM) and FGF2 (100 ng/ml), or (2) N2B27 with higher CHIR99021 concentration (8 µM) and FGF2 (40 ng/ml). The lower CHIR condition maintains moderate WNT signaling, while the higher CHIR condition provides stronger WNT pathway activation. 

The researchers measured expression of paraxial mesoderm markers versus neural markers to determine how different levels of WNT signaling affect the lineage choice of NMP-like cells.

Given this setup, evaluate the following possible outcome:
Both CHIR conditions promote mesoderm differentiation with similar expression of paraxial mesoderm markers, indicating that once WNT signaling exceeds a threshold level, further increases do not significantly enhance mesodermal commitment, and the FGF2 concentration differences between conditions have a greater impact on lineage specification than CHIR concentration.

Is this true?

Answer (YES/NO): NO